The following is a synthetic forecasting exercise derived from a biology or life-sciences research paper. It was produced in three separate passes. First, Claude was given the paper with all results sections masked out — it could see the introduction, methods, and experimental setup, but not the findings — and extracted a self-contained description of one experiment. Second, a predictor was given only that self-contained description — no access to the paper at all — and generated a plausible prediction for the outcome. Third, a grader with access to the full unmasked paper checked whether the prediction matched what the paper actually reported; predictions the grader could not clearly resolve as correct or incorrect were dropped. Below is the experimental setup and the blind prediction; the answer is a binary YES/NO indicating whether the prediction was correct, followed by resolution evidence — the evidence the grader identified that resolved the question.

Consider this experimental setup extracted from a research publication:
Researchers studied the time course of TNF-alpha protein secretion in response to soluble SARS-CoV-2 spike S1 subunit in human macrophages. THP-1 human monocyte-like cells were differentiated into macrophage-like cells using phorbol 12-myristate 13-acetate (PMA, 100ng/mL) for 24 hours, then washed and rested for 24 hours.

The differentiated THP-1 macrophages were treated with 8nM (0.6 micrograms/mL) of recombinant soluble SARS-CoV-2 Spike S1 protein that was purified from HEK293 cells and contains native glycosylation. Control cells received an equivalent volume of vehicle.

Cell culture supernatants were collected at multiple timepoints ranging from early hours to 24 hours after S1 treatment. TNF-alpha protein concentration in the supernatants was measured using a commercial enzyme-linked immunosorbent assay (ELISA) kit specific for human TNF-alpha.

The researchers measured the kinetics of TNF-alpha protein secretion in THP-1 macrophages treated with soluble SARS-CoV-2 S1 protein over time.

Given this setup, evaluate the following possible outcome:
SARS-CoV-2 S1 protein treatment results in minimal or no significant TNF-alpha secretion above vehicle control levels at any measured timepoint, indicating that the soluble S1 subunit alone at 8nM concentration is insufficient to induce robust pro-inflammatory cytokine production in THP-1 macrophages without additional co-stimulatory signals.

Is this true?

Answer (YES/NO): NO